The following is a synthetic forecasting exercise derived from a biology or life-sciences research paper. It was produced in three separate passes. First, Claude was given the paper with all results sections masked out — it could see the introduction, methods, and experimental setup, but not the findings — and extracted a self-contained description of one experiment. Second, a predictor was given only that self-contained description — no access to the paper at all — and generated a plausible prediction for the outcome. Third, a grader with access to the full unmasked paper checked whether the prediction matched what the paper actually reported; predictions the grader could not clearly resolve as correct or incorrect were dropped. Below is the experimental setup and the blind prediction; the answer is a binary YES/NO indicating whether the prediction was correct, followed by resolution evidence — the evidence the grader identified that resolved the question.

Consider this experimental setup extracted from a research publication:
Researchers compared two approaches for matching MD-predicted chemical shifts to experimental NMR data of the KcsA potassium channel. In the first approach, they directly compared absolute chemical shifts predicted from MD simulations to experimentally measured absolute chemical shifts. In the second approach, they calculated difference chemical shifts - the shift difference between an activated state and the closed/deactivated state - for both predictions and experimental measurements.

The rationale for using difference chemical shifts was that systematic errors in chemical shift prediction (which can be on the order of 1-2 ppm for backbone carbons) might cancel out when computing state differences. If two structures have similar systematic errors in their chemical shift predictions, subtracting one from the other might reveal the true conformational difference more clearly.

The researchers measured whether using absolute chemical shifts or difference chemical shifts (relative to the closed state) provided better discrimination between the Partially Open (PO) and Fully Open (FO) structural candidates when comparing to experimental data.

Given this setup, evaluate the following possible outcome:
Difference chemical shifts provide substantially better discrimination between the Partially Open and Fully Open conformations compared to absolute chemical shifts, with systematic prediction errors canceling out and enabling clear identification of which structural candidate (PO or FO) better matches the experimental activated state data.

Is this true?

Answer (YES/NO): YES